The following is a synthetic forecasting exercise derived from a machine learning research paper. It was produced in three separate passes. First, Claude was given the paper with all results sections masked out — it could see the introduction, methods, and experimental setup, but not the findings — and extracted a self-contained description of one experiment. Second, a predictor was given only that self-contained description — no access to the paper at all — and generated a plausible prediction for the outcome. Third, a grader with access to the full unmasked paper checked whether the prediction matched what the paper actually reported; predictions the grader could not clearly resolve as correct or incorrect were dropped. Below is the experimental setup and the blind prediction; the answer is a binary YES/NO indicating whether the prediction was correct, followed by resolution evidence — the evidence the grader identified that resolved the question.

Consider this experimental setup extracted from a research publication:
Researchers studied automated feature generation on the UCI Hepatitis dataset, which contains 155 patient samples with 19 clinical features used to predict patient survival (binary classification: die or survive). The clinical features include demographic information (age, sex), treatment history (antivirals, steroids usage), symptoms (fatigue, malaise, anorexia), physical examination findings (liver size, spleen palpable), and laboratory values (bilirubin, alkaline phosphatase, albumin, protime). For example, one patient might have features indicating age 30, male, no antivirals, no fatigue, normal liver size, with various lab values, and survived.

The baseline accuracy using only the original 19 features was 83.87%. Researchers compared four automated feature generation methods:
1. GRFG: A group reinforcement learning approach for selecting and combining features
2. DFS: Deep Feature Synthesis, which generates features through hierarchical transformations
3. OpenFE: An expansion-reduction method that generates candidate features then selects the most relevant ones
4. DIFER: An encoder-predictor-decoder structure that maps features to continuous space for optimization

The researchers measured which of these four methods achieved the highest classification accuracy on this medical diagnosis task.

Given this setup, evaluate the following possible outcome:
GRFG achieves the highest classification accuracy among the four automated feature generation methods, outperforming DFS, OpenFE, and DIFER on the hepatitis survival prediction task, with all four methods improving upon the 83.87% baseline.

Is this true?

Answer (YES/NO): NO